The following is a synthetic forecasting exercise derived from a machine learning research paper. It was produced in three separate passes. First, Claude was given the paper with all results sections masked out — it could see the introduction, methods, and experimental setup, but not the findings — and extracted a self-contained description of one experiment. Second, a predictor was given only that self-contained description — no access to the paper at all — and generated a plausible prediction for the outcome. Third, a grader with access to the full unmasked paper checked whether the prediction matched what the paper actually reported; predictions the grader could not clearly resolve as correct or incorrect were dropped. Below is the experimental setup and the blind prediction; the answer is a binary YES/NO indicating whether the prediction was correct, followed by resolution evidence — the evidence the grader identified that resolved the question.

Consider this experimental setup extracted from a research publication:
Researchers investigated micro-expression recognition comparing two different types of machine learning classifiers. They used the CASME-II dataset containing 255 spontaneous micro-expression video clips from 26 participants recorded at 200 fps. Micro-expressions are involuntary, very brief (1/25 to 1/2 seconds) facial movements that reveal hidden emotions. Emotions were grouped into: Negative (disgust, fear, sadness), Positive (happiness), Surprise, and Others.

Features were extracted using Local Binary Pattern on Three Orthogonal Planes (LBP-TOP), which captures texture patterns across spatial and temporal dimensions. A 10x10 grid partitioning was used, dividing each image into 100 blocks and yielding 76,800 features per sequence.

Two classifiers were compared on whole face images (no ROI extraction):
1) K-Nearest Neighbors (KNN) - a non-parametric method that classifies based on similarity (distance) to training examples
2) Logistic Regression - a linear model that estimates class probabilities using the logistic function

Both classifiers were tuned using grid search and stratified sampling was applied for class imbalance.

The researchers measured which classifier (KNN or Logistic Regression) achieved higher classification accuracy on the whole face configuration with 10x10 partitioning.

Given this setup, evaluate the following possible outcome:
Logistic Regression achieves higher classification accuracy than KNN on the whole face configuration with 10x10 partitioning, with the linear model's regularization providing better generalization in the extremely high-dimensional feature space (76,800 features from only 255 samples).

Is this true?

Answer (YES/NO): YES